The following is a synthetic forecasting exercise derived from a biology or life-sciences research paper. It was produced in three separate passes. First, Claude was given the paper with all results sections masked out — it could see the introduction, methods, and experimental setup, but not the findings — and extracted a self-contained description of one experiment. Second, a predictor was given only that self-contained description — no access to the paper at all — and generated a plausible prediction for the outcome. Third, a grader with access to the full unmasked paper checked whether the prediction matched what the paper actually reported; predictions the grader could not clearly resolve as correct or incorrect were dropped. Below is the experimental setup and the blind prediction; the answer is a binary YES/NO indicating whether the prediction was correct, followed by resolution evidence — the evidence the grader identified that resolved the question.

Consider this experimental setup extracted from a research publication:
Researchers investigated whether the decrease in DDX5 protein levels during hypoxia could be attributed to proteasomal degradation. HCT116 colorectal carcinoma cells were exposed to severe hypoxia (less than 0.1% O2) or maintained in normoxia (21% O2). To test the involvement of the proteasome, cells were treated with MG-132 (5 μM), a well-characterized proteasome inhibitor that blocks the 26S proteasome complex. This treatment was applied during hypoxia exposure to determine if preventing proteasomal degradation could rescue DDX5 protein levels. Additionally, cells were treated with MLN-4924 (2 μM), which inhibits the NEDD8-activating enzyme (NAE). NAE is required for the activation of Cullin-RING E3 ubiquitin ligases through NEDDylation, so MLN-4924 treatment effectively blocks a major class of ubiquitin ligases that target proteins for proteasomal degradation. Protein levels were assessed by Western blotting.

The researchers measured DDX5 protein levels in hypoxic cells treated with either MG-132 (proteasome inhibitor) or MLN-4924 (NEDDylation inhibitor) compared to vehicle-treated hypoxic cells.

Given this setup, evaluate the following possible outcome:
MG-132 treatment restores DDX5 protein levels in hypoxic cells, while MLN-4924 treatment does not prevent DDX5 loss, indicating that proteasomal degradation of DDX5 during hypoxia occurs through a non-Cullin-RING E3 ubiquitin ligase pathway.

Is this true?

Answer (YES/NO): NO